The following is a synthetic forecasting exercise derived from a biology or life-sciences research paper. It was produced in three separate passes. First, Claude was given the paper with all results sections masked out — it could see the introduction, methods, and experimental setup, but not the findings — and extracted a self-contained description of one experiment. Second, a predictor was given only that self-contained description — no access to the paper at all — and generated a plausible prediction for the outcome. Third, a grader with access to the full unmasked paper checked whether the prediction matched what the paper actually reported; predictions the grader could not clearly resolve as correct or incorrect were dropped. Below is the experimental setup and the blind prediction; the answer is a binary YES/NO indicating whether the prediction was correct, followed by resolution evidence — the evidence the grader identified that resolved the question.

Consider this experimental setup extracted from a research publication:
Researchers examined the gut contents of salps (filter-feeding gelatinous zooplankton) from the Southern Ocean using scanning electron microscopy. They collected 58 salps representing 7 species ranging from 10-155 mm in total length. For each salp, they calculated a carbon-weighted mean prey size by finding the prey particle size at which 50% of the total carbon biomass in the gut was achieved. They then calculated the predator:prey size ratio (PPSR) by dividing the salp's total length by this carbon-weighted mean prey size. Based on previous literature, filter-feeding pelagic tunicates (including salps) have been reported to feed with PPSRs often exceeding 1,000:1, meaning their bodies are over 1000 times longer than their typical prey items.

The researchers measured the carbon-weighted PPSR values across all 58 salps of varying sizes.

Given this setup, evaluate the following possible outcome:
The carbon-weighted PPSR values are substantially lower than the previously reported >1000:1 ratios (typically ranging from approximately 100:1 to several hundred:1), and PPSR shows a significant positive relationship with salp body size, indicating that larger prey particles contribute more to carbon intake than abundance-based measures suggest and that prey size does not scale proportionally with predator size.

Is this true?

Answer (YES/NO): NO